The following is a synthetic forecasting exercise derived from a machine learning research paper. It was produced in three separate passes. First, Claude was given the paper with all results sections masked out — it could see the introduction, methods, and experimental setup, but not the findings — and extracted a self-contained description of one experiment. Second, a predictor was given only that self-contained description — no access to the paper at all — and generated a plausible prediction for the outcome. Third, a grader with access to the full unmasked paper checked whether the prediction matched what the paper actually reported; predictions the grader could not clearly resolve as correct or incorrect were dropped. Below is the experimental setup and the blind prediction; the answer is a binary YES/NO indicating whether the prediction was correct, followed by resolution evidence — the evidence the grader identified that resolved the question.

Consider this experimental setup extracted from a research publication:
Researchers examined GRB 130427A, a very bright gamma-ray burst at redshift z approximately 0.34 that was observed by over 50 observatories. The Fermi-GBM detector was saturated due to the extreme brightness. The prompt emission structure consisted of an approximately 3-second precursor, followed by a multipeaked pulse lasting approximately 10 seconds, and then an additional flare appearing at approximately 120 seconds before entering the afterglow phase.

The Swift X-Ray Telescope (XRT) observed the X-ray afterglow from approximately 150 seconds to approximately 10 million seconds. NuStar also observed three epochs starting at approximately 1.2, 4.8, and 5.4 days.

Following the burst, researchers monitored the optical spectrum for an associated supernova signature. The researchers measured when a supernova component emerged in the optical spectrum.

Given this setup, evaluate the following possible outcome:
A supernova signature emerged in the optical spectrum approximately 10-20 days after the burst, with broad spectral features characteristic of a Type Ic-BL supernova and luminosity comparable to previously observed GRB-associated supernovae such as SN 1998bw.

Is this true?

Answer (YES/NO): NO